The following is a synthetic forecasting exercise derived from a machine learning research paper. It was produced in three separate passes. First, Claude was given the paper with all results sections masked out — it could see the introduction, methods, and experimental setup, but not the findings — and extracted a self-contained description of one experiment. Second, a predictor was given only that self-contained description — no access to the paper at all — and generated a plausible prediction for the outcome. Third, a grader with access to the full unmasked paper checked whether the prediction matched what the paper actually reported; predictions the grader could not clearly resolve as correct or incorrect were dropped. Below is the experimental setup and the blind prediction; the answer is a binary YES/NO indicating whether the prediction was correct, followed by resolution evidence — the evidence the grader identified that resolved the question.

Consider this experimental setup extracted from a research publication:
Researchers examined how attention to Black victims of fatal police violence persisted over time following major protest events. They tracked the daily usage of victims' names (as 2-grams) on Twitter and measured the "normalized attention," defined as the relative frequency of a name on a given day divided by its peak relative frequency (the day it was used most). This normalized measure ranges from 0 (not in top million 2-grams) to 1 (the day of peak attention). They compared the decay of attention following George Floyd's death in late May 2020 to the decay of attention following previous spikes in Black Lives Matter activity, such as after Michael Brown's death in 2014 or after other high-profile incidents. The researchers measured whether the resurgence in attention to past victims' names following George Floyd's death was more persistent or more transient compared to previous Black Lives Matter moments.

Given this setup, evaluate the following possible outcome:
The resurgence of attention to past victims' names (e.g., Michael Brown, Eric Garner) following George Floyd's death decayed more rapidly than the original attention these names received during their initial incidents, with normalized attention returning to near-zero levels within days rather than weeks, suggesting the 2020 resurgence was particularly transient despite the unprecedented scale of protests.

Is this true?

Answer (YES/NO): NO